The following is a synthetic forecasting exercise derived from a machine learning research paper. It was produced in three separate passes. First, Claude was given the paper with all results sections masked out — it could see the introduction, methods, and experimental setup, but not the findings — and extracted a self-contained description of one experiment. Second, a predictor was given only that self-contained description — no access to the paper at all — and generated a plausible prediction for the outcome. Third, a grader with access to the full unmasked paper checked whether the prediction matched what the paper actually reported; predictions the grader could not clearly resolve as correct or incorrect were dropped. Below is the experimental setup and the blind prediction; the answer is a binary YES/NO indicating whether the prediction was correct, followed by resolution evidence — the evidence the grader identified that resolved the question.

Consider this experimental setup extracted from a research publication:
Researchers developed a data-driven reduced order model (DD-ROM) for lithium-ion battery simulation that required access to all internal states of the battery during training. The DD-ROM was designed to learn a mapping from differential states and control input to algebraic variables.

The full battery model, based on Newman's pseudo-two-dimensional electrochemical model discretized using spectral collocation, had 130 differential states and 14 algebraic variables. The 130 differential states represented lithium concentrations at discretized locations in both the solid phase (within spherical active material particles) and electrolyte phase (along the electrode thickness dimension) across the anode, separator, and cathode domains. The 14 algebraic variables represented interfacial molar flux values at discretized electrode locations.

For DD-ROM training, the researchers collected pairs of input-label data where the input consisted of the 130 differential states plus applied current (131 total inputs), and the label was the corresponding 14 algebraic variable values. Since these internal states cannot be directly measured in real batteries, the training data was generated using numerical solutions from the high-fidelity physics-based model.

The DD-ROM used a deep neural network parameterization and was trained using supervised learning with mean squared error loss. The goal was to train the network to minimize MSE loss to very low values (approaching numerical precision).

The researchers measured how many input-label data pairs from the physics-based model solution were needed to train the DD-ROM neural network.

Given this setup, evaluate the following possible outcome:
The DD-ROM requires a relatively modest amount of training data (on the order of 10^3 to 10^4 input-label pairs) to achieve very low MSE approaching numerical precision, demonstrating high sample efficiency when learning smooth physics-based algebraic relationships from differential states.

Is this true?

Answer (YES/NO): NO